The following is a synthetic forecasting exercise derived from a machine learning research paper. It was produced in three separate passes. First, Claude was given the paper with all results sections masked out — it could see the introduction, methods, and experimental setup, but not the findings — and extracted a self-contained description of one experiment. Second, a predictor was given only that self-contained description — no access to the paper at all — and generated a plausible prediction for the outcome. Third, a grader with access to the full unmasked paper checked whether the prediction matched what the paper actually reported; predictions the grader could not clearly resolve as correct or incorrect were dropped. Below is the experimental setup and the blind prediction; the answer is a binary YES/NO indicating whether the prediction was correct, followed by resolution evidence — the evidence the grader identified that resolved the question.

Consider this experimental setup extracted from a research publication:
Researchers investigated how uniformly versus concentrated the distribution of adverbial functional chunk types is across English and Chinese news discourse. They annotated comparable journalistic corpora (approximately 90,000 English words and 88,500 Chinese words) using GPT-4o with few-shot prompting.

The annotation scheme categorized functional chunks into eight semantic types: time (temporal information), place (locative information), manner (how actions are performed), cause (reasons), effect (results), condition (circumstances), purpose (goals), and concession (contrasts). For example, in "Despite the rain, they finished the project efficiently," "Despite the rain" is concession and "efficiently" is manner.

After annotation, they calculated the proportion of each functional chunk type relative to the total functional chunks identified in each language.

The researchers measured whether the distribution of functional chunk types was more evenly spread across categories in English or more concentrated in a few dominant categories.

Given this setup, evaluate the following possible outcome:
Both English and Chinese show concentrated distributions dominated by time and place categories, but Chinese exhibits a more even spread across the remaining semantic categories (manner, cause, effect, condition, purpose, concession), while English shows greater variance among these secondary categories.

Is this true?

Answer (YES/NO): NO